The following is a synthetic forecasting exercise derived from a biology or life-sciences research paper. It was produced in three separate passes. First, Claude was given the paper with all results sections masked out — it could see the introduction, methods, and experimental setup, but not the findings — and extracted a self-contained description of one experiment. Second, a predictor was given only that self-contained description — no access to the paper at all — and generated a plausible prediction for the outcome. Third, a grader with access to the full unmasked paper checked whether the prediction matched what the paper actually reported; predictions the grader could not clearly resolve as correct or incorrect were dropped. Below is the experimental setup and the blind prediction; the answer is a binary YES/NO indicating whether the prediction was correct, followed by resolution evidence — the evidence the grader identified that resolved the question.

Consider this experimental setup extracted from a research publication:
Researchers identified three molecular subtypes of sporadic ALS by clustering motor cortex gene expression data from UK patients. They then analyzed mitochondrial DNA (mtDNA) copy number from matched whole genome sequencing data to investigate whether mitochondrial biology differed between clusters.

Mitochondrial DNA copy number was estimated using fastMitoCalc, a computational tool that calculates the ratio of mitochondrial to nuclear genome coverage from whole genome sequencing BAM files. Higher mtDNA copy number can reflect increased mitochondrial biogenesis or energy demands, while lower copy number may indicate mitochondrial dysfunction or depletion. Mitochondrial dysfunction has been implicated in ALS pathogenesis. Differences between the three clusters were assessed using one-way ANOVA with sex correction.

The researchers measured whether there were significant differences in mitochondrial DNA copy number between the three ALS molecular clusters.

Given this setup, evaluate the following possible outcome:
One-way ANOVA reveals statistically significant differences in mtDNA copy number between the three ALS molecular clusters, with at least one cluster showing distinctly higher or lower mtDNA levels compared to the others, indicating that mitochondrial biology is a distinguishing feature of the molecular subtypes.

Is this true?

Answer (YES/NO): NO